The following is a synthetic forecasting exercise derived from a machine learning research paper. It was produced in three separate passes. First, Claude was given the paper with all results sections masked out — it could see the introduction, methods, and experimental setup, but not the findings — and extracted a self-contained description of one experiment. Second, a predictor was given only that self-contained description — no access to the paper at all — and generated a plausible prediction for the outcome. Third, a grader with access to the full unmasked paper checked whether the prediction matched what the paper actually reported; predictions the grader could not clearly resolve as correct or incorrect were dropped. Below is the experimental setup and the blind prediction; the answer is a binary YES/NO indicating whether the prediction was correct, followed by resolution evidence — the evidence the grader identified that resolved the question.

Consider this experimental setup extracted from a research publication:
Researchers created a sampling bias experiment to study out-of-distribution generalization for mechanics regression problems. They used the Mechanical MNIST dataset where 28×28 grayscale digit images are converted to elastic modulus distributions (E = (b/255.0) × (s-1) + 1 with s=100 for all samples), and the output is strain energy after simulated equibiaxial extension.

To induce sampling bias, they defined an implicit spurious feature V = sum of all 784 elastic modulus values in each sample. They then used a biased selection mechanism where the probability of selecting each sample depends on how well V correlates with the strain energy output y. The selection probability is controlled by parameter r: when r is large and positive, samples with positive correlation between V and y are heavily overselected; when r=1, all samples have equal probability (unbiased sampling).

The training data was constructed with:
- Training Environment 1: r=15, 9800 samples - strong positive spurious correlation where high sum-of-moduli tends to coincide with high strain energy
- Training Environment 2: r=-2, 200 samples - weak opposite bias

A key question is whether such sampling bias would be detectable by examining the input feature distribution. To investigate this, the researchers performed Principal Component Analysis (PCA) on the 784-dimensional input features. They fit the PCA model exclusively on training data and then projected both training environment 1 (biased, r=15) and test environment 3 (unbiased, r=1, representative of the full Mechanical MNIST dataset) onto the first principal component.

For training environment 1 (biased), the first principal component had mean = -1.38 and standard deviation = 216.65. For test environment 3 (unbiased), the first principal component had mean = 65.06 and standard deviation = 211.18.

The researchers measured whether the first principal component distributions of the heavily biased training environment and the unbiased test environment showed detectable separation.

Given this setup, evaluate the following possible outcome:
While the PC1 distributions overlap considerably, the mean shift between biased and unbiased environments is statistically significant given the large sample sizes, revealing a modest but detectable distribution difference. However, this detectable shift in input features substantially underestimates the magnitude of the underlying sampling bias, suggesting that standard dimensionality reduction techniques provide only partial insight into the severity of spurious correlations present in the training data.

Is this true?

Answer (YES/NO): NO